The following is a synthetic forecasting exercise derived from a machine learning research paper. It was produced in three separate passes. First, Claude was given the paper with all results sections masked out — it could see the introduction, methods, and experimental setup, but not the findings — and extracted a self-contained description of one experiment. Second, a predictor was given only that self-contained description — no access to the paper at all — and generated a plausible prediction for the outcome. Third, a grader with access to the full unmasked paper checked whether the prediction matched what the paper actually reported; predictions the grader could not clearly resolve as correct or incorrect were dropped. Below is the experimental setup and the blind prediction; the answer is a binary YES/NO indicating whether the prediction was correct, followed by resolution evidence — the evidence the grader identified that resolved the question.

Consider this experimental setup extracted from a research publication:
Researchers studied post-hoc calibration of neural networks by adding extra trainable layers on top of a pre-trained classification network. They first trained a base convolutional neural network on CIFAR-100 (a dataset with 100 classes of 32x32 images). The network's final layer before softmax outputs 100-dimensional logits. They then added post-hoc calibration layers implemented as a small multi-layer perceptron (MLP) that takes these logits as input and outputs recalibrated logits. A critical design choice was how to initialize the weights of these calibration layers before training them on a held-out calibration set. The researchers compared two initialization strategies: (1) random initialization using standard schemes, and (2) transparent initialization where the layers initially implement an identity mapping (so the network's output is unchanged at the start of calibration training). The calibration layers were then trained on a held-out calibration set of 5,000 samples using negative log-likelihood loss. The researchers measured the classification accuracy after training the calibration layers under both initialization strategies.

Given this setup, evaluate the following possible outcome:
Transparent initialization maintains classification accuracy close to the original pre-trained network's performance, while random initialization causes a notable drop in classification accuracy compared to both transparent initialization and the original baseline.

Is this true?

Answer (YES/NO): YES